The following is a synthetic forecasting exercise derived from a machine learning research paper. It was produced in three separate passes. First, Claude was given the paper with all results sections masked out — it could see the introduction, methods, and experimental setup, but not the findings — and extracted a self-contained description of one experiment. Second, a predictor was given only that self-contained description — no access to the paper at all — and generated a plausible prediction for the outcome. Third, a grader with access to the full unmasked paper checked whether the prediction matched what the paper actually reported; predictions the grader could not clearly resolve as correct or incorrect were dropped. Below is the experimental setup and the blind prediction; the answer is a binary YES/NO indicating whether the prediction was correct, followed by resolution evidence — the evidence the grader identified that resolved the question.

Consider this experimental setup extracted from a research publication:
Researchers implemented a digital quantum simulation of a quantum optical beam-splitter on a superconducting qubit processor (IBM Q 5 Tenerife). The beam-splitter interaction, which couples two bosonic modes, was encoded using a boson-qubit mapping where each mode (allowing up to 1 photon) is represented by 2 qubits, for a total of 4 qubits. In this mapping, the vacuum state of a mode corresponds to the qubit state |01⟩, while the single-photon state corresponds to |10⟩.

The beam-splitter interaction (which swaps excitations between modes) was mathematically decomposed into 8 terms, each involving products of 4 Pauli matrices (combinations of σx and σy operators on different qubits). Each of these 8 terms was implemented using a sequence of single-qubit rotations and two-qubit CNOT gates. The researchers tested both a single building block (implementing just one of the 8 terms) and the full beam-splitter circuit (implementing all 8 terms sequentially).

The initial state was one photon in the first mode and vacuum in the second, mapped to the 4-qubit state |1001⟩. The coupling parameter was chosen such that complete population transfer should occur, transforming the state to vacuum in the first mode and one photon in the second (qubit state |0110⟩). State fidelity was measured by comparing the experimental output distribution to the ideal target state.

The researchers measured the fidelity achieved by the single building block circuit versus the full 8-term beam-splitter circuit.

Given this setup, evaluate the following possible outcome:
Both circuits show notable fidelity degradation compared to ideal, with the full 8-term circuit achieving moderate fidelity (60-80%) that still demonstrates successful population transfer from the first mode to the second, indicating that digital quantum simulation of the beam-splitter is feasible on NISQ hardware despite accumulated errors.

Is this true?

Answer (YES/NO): NO